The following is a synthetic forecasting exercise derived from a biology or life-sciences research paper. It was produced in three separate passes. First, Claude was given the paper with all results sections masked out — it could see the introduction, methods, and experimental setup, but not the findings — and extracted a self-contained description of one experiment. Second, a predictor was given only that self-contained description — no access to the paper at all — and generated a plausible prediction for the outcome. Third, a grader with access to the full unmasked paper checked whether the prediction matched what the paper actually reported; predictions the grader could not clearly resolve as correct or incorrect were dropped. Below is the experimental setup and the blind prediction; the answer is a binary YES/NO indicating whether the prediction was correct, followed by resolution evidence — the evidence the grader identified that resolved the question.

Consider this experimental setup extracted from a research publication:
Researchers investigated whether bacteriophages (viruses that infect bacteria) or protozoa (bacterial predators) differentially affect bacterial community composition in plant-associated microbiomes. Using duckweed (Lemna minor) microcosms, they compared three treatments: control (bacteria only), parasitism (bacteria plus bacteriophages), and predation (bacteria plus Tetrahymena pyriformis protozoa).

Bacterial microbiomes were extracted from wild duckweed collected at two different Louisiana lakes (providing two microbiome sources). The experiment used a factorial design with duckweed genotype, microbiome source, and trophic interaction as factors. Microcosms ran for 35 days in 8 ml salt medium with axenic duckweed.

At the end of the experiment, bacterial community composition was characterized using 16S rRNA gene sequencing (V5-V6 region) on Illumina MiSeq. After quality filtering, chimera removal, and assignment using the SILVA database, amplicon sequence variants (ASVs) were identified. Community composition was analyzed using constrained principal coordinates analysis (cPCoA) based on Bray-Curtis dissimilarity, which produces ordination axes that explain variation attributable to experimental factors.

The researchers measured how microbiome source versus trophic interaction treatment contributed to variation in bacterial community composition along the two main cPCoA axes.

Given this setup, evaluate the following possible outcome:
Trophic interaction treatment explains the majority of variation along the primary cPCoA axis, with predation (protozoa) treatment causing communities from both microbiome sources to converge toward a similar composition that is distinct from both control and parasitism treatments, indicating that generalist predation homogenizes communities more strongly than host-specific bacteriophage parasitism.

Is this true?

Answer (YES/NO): NO